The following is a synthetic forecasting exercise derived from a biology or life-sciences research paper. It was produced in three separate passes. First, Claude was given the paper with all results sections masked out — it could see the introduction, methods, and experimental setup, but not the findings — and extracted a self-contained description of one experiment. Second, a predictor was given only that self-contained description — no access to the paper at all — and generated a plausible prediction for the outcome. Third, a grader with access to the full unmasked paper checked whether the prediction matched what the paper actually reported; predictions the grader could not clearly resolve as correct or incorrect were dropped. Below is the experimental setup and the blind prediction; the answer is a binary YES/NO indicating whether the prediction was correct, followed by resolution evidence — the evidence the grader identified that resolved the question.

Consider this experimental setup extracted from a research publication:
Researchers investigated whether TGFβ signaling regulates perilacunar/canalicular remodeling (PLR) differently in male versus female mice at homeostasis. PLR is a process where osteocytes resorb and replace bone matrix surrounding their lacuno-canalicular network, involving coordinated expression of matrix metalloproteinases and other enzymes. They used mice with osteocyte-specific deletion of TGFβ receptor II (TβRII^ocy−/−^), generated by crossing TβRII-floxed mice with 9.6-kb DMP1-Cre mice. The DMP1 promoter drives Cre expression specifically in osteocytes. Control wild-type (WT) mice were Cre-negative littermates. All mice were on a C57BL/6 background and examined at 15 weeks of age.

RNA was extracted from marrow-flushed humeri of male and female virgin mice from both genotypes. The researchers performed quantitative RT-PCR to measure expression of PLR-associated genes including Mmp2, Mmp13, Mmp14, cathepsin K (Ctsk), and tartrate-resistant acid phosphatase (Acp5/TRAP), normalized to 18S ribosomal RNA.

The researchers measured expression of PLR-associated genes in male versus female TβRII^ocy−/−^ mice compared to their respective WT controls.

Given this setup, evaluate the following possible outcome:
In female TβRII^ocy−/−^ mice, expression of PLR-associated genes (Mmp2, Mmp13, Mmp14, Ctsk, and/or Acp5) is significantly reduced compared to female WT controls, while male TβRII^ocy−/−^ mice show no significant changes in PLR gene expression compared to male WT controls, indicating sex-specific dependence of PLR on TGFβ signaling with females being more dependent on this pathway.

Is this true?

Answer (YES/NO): NO